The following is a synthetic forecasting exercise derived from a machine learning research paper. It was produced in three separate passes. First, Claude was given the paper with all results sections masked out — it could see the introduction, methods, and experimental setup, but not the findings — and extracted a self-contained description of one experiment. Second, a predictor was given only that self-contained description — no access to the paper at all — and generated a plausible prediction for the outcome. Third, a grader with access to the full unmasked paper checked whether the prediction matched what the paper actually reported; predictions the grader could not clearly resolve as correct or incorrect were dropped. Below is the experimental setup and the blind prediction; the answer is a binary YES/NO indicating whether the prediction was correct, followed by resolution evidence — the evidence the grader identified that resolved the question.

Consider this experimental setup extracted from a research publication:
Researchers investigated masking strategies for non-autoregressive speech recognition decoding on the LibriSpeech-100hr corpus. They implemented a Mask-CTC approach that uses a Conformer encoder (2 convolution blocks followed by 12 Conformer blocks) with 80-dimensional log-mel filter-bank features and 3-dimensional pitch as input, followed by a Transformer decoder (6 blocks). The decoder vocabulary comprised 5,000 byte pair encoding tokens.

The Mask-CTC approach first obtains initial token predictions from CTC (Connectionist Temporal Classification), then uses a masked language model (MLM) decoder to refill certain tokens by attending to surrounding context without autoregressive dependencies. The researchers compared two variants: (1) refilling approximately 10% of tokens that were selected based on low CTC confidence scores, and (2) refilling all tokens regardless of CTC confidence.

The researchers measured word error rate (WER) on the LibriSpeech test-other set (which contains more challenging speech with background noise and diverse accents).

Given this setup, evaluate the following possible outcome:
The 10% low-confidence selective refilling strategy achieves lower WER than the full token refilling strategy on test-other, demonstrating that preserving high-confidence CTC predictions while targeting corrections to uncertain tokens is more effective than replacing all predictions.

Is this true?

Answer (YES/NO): YES